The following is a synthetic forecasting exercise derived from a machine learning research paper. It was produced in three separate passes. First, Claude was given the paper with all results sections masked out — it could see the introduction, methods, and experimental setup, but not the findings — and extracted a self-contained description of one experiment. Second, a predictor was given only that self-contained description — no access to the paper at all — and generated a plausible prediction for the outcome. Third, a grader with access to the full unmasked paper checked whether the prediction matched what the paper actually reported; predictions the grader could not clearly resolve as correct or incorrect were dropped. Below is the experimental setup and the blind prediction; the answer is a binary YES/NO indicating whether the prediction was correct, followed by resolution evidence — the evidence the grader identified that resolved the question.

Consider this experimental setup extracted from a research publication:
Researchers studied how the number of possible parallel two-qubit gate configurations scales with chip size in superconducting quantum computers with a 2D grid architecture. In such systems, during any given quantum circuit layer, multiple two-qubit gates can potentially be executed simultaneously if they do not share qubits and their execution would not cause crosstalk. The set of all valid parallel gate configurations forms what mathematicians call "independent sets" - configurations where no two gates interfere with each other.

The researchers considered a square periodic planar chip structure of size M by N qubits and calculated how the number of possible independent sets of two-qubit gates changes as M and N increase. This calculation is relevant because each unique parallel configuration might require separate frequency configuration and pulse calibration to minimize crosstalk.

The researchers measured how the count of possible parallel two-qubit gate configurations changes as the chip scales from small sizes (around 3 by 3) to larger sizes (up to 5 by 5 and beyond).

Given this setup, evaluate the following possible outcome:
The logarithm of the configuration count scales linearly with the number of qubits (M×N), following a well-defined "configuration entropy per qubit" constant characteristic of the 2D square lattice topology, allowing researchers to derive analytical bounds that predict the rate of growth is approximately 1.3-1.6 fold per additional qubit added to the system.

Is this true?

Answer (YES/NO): NO